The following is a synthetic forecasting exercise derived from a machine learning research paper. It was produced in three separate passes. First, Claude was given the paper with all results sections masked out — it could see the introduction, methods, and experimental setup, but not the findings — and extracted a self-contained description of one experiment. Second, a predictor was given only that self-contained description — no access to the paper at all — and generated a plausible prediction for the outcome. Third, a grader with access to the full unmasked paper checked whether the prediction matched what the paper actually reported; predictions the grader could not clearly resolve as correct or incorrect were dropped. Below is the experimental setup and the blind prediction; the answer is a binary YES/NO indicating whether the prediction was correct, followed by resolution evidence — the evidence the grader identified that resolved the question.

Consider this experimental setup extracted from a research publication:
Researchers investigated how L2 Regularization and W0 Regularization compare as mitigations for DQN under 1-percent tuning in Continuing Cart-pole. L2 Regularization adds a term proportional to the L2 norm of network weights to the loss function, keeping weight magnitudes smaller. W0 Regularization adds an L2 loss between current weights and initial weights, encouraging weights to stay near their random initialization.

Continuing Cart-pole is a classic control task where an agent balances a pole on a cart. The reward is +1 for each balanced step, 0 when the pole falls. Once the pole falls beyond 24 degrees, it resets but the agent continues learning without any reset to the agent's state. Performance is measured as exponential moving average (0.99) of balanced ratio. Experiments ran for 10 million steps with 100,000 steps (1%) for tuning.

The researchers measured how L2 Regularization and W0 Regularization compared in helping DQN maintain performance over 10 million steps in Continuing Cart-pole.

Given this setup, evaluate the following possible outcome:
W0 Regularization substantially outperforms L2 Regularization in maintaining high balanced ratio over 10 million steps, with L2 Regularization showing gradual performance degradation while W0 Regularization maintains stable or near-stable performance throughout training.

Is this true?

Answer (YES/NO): NO